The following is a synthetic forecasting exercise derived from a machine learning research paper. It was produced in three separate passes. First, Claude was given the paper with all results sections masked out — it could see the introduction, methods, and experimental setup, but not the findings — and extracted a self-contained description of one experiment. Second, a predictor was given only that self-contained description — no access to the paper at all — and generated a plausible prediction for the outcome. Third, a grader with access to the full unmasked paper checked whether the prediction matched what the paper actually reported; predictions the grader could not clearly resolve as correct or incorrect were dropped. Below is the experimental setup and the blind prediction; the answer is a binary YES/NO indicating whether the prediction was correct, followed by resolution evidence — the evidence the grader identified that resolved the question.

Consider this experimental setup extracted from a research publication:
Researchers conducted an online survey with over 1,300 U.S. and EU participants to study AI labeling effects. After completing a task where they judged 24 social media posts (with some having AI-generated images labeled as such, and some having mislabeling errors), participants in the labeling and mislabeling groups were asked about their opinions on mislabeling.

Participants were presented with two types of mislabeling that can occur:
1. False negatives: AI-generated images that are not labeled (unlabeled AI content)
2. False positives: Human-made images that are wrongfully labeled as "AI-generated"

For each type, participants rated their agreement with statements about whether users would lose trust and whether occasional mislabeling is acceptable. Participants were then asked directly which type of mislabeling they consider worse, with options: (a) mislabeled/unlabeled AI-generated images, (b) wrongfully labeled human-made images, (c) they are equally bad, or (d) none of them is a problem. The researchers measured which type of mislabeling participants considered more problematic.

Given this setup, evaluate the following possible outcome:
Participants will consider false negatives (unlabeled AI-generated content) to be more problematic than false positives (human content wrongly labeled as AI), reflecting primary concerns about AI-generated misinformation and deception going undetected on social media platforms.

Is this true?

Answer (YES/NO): NO